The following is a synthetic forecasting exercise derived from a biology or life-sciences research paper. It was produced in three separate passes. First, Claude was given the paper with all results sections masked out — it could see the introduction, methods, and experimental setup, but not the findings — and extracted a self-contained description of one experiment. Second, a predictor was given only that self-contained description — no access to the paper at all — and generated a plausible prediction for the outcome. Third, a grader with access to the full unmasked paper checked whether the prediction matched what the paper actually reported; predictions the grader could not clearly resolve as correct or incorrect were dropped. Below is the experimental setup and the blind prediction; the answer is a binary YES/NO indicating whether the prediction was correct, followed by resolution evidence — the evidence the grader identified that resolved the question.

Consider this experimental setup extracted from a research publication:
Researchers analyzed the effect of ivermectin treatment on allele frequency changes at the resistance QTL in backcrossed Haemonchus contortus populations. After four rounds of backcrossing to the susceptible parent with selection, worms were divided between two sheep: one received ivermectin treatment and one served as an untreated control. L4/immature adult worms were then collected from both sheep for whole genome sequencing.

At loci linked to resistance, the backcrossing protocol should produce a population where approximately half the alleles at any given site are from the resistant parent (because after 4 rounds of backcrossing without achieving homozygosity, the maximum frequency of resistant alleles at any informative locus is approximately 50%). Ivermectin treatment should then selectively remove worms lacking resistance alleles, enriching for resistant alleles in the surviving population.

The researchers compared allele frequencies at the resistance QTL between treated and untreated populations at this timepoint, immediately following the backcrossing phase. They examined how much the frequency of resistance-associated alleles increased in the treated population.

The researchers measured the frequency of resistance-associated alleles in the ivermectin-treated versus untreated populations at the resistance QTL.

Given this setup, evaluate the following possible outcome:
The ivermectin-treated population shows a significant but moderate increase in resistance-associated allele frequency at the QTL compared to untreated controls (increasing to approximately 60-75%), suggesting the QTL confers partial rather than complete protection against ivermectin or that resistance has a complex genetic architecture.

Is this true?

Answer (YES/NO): NO